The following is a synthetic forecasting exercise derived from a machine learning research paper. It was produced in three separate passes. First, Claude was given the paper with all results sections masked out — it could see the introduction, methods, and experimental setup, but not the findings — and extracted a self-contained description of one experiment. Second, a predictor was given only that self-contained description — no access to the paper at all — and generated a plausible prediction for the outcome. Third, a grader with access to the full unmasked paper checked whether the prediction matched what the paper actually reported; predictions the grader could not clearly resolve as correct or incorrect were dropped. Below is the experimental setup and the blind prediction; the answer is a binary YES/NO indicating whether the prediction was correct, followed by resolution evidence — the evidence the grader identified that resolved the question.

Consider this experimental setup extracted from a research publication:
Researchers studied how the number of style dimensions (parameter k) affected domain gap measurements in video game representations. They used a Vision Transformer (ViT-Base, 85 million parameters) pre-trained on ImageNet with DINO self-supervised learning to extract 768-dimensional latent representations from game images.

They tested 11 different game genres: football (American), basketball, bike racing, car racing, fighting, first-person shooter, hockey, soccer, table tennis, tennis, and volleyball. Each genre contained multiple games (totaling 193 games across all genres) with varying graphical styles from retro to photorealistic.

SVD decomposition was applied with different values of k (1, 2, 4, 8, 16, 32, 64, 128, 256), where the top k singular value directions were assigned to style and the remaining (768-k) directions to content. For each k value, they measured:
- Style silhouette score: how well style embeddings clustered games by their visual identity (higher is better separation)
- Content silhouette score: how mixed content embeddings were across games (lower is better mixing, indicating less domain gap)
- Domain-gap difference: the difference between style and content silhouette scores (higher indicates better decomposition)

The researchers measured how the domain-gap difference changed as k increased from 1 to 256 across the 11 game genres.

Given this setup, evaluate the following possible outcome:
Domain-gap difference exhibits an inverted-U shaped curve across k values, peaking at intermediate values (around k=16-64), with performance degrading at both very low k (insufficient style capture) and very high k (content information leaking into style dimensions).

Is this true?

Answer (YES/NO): YES